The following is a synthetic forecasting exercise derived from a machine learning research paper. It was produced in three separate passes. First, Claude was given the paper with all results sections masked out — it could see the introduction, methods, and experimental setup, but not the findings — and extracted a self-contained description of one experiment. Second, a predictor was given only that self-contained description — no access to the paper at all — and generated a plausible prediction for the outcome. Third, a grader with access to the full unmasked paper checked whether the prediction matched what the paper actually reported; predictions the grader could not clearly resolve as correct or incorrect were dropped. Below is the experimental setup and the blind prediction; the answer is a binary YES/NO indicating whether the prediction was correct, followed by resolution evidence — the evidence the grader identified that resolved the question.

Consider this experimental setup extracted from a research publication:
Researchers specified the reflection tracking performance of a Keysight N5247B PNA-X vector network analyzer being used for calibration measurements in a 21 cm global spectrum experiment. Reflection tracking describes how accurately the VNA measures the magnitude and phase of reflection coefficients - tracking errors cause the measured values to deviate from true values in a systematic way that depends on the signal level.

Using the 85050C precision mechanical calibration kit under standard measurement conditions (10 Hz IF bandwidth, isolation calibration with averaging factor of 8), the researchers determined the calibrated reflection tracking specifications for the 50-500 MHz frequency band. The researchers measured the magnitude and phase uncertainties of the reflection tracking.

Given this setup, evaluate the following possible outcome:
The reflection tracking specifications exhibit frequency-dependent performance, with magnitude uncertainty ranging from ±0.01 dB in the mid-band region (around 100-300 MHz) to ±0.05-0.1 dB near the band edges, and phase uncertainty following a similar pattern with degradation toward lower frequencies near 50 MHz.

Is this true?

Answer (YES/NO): NO